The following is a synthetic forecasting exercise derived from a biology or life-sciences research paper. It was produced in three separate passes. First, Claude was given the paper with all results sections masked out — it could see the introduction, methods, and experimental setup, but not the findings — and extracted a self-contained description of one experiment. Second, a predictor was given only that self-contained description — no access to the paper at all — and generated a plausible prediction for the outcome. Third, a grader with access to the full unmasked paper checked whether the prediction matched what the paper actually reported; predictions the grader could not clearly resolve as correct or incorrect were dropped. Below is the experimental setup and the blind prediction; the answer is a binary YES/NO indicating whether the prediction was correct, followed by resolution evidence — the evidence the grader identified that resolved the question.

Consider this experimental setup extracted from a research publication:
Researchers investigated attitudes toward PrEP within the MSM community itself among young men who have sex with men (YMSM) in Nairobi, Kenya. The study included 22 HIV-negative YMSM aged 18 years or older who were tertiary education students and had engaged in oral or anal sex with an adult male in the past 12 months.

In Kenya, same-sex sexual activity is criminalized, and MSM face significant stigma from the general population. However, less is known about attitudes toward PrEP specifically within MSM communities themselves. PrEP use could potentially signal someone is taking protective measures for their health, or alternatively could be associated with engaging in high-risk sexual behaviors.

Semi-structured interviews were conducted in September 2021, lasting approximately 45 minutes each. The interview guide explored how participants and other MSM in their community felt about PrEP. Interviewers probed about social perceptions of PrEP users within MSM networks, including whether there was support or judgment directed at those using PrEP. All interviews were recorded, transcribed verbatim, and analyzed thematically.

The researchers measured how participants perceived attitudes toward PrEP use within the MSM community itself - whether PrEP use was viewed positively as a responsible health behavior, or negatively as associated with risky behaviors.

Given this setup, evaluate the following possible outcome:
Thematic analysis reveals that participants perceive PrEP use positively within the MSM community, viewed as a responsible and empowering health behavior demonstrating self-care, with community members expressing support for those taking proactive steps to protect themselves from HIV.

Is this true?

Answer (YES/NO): NO